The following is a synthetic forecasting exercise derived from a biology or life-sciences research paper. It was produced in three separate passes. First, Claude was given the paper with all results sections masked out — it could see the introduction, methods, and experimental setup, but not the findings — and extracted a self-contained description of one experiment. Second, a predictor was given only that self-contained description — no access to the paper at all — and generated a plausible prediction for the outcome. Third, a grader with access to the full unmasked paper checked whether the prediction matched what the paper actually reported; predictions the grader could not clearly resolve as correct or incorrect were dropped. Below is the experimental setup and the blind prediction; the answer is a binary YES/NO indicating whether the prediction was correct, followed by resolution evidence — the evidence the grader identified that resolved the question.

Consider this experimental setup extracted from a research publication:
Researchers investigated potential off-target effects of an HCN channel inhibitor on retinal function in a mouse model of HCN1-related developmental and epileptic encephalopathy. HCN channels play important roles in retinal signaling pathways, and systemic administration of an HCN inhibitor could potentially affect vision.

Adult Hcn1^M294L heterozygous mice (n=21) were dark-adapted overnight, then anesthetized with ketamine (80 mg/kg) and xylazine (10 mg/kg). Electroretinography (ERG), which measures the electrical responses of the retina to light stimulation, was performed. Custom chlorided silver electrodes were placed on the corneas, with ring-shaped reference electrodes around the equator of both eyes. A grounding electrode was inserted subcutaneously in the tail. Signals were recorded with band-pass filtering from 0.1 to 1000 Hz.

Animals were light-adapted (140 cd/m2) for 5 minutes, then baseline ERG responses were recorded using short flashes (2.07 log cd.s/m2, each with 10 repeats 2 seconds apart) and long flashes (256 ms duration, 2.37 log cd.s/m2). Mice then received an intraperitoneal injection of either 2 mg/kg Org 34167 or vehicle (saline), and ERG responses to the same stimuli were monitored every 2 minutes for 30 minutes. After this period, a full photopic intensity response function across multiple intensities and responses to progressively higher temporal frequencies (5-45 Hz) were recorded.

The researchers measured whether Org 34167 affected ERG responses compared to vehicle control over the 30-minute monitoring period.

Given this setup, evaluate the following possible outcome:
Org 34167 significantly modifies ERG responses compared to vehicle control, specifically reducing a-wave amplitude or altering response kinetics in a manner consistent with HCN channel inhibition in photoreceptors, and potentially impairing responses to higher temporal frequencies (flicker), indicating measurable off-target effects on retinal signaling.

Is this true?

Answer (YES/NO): NO